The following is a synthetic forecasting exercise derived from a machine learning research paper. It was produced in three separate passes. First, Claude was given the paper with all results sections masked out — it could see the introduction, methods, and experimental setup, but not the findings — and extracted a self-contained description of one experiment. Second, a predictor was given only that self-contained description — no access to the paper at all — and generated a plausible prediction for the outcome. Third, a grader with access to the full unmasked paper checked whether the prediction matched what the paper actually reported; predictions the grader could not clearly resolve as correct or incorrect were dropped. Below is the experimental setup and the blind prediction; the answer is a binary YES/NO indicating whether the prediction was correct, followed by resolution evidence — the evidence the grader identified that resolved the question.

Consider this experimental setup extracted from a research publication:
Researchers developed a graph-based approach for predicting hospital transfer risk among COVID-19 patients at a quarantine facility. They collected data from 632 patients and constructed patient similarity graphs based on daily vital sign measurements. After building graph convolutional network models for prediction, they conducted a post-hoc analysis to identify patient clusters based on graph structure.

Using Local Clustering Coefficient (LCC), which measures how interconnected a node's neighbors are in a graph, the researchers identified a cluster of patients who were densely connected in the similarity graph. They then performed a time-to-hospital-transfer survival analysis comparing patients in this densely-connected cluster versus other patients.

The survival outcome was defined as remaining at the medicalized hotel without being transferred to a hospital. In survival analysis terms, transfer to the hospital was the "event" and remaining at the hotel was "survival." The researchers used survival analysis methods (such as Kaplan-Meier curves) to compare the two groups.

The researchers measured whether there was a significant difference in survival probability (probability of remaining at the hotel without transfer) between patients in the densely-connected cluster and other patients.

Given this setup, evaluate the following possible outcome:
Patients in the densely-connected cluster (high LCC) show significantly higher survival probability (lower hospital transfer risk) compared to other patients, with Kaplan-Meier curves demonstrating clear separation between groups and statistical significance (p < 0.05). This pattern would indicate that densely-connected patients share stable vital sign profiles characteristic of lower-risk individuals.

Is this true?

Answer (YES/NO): NO